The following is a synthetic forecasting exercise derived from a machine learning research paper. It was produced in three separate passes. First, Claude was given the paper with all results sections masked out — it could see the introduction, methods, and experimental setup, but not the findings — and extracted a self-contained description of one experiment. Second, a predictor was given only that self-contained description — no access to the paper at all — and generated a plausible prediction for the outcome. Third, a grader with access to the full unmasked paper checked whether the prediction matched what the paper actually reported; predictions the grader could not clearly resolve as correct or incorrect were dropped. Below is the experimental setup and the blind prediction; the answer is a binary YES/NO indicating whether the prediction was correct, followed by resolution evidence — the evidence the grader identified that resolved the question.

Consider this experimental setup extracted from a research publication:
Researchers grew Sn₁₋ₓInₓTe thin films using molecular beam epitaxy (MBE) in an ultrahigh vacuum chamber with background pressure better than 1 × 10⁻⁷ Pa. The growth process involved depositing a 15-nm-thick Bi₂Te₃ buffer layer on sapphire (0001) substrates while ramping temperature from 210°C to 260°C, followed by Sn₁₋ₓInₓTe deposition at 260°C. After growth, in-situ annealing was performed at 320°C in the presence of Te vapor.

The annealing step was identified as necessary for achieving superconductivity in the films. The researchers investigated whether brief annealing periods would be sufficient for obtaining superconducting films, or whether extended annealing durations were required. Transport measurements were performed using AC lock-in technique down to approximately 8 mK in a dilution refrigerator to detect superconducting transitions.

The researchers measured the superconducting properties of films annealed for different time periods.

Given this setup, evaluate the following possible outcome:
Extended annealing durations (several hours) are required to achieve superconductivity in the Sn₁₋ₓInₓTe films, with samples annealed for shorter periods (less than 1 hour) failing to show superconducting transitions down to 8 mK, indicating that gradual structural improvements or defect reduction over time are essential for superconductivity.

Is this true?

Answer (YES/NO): NO